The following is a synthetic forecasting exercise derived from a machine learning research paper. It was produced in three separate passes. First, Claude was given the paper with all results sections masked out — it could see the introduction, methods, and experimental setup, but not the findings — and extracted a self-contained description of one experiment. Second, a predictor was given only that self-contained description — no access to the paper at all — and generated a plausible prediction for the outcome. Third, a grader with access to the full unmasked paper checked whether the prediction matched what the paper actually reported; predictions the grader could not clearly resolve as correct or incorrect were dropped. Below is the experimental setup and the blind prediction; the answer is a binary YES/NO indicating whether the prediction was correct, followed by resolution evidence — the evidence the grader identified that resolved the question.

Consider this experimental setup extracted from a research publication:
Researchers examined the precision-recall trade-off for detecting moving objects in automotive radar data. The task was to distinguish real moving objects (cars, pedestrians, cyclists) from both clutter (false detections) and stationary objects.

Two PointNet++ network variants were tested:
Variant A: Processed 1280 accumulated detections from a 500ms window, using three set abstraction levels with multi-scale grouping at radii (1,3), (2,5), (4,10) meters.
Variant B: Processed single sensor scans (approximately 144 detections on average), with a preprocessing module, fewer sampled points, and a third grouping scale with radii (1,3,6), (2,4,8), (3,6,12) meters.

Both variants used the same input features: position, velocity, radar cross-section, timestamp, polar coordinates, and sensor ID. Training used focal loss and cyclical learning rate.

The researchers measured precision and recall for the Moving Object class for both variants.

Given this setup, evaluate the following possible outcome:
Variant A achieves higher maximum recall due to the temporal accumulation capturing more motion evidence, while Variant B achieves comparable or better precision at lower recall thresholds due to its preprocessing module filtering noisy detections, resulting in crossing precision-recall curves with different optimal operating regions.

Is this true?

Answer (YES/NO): NO